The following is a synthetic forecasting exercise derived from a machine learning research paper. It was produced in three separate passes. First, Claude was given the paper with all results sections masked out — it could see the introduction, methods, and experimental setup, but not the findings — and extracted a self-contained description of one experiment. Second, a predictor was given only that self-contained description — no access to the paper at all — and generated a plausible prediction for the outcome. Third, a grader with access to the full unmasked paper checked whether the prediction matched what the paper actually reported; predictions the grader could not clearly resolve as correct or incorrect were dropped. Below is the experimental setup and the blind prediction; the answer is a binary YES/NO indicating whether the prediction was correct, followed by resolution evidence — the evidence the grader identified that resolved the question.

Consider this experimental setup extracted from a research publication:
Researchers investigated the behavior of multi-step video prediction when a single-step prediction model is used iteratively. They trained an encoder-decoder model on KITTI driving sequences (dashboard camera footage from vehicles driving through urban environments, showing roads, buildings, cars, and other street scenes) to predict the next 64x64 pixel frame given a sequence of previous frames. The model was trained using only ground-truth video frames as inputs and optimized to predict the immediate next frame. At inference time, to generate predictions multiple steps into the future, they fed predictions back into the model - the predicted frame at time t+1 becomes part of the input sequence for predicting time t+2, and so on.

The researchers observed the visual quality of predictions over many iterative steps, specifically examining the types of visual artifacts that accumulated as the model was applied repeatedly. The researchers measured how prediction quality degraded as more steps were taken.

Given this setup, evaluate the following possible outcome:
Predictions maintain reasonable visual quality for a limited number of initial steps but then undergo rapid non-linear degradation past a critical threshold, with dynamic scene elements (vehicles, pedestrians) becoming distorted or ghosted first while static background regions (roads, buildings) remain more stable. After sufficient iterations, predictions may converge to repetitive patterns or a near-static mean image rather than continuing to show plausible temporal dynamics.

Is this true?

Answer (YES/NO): NO